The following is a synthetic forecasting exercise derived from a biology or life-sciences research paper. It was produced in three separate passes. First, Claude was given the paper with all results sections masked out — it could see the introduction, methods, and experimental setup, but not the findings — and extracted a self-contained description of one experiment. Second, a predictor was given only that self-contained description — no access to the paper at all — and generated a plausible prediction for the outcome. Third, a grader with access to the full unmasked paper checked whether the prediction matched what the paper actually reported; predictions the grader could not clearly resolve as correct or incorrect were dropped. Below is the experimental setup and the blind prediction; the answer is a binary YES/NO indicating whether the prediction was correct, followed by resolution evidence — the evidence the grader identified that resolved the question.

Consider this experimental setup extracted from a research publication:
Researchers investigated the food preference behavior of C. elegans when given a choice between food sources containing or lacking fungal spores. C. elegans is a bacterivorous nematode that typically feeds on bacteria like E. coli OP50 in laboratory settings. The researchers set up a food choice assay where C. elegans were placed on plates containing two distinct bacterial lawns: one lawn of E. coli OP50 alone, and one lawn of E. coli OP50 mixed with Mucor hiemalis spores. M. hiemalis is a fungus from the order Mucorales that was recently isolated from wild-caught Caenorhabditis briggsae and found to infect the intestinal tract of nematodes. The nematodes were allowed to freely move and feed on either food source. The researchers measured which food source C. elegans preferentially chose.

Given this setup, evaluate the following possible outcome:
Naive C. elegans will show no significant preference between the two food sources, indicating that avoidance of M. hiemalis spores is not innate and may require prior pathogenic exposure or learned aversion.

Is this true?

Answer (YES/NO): NO